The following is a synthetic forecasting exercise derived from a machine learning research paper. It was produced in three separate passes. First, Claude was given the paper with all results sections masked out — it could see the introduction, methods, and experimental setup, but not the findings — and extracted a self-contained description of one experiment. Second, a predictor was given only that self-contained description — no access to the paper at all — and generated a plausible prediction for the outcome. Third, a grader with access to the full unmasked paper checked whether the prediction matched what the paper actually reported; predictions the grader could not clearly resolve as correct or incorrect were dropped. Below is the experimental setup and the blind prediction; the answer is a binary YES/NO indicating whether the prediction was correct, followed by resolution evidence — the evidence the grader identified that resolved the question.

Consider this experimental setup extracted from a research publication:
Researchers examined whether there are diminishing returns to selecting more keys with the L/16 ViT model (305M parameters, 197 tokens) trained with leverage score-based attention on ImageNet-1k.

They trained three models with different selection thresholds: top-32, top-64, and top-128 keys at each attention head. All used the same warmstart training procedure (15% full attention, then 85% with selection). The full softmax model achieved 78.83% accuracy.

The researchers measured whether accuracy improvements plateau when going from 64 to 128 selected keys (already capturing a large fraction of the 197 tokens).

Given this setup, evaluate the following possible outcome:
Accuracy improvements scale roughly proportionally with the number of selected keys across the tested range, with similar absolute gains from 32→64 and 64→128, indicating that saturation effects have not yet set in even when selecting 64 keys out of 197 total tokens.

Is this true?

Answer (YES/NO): NO